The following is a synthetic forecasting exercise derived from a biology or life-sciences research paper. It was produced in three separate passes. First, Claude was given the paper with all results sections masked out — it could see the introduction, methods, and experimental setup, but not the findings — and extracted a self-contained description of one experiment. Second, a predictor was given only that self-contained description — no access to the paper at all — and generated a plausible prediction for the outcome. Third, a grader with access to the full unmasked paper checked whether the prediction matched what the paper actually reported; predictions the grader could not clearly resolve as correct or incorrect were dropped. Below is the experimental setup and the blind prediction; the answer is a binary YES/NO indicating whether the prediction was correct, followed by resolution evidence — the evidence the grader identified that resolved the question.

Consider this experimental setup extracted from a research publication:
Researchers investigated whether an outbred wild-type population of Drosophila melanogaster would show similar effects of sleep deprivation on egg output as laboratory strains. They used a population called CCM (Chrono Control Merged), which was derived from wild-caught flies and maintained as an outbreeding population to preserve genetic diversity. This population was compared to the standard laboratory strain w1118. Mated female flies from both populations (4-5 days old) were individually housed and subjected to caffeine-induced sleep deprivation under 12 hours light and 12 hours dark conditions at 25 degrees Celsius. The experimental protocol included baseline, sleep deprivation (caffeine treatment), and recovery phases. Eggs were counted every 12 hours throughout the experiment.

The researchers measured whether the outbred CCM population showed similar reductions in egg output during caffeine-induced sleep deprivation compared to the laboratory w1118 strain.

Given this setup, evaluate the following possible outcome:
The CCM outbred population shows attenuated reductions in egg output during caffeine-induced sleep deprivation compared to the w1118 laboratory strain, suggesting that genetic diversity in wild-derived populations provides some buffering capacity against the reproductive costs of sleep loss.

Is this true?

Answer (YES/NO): YES